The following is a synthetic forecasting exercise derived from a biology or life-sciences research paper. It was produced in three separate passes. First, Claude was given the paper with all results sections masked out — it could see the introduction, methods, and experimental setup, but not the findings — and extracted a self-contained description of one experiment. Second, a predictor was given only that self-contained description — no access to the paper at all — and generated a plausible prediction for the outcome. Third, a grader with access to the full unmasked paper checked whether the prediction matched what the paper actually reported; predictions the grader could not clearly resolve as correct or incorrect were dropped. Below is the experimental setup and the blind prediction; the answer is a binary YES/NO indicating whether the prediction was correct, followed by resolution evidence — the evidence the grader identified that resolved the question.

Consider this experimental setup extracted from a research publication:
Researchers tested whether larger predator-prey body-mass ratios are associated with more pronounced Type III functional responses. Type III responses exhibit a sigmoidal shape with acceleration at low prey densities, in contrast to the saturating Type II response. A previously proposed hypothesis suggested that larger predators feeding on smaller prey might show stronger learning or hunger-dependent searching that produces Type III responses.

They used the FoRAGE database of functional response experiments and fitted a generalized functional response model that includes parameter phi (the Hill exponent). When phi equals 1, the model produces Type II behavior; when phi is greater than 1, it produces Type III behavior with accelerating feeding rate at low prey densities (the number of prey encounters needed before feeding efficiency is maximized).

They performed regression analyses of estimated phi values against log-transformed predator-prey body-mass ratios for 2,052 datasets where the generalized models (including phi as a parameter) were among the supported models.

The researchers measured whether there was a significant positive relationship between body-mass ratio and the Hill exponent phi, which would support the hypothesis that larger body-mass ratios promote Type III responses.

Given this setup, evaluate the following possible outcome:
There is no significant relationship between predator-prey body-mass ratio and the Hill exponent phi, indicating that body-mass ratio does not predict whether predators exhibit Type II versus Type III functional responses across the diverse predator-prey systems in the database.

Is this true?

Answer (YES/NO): NO